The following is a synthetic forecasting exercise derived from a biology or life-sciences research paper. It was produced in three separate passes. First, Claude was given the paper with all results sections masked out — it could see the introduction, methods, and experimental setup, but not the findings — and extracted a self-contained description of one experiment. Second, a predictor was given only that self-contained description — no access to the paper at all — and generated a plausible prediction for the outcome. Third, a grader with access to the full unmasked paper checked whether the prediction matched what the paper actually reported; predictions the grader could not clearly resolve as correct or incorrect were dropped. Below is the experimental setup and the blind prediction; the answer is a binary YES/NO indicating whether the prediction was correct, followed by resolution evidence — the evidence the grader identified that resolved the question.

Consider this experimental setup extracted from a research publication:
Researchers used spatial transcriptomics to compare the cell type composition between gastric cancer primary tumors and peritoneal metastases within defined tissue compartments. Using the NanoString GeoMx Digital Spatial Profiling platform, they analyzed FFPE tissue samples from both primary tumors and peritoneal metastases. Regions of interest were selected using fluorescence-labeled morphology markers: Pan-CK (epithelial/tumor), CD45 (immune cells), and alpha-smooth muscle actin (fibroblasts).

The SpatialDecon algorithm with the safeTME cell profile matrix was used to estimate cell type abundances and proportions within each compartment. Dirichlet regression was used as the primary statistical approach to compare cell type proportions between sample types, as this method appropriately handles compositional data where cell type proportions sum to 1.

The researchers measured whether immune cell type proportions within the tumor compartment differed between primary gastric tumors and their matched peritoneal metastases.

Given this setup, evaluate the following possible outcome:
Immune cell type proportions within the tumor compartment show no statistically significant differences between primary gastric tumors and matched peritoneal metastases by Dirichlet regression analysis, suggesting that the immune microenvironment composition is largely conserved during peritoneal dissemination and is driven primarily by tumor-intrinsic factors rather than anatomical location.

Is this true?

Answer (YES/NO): YES